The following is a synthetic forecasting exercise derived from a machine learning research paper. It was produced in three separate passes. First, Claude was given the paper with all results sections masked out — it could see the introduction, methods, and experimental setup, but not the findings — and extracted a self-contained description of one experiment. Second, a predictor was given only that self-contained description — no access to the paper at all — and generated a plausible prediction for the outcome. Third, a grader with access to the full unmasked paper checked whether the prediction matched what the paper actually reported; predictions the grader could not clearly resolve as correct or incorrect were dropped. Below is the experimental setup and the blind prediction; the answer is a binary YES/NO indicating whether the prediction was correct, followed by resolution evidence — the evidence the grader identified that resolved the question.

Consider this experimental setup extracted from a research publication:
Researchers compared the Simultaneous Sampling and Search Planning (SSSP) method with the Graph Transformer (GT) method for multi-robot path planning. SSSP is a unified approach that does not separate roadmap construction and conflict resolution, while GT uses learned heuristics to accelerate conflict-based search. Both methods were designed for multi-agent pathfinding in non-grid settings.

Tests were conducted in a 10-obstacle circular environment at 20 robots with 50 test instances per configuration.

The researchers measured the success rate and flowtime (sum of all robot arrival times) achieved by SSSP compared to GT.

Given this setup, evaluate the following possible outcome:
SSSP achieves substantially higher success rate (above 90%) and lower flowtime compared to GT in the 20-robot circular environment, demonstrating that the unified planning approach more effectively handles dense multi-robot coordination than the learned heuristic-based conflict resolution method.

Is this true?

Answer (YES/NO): NO